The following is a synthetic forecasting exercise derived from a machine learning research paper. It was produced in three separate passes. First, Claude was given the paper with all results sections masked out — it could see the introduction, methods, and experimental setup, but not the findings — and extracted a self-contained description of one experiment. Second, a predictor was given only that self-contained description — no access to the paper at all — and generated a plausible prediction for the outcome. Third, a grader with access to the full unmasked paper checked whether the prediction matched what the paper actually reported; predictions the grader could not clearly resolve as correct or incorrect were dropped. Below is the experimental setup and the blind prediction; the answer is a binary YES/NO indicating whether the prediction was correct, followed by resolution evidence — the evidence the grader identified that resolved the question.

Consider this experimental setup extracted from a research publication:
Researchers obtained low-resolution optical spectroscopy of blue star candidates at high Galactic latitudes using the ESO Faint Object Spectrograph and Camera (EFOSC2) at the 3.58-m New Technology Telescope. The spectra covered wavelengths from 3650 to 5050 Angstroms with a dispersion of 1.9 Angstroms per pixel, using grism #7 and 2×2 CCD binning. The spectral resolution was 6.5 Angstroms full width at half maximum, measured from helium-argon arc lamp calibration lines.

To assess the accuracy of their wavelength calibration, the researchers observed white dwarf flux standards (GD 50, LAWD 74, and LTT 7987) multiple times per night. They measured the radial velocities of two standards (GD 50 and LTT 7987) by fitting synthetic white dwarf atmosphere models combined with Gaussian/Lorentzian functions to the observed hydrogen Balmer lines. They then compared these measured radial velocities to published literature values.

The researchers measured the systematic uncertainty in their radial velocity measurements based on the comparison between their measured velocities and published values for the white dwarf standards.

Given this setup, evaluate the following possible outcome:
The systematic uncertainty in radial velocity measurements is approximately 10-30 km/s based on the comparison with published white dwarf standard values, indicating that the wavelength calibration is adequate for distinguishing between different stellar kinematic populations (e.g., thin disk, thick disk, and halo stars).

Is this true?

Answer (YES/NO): YES